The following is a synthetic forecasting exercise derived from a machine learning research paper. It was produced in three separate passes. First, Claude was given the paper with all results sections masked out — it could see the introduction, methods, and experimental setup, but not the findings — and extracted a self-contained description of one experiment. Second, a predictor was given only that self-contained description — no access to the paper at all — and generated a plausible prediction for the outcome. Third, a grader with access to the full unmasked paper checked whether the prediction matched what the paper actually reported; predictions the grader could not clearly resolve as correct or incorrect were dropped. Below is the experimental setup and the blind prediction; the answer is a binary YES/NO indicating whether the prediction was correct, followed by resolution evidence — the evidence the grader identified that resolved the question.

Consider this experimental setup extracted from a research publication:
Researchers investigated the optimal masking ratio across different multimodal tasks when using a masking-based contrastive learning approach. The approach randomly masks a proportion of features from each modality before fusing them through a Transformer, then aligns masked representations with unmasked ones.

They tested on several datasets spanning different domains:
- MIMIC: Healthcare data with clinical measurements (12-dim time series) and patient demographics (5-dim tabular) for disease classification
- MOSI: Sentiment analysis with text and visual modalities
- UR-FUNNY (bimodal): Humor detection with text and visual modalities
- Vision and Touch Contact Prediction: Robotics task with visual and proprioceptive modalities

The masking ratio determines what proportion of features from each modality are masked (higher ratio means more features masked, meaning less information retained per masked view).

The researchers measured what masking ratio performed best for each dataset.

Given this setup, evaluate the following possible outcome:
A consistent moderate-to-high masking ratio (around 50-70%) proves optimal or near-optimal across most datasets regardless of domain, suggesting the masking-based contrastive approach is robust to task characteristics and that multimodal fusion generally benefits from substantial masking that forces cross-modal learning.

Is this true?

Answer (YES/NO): NO